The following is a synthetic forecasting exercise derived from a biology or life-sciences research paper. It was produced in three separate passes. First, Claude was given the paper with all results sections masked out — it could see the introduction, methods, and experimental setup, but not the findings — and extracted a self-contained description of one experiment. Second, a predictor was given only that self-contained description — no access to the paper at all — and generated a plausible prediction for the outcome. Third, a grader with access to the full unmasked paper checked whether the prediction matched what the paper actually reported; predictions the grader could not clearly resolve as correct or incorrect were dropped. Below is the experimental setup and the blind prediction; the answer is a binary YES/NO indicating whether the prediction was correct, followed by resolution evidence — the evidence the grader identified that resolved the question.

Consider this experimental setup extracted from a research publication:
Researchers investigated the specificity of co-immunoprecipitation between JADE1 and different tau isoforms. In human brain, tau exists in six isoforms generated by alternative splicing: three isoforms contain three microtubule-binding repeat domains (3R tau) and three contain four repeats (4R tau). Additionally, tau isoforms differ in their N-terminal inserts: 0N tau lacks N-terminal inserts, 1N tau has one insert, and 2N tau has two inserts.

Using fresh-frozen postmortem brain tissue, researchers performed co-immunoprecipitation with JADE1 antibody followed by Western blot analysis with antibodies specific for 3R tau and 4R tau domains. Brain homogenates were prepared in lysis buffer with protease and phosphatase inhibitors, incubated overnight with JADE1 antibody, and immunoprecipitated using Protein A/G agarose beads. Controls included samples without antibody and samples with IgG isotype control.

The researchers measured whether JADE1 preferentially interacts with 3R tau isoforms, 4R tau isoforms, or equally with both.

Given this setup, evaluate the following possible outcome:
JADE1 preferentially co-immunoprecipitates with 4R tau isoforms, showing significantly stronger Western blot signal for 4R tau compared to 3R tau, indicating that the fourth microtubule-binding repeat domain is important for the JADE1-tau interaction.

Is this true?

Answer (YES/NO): YES